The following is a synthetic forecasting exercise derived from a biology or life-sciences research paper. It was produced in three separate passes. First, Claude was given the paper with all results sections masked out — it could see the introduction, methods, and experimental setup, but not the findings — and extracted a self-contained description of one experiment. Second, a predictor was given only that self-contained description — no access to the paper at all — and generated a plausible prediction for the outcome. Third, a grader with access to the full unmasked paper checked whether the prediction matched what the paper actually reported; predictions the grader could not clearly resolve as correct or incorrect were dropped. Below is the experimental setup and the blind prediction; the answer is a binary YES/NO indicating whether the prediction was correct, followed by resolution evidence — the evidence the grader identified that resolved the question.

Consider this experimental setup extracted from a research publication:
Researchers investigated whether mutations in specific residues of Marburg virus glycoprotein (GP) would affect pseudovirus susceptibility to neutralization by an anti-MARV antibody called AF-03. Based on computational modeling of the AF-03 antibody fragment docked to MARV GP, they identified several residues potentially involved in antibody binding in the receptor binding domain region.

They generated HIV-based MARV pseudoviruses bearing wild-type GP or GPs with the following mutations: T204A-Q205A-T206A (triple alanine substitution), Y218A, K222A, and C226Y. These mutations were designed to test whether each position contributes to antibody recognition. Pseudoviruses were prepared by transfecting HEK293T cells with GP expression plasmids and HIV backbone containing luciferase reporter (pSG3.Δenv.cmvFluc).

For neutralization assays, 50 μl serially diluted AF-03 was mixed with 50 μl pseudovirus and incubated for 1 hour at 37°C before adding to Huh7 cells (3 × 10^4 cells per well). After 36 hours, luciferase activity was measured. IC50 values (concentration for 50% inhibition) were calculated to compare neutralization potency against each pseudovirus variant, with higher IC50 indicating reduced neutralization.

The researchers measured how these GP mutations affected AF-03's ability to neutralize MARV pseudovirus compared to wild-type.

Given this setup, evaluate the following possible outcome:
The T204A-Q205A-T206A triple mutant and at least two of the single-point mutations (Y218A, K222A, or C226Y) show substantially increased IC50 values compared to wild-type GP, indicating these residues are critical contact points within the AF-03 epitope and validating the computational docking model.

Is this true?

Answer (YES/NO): NO